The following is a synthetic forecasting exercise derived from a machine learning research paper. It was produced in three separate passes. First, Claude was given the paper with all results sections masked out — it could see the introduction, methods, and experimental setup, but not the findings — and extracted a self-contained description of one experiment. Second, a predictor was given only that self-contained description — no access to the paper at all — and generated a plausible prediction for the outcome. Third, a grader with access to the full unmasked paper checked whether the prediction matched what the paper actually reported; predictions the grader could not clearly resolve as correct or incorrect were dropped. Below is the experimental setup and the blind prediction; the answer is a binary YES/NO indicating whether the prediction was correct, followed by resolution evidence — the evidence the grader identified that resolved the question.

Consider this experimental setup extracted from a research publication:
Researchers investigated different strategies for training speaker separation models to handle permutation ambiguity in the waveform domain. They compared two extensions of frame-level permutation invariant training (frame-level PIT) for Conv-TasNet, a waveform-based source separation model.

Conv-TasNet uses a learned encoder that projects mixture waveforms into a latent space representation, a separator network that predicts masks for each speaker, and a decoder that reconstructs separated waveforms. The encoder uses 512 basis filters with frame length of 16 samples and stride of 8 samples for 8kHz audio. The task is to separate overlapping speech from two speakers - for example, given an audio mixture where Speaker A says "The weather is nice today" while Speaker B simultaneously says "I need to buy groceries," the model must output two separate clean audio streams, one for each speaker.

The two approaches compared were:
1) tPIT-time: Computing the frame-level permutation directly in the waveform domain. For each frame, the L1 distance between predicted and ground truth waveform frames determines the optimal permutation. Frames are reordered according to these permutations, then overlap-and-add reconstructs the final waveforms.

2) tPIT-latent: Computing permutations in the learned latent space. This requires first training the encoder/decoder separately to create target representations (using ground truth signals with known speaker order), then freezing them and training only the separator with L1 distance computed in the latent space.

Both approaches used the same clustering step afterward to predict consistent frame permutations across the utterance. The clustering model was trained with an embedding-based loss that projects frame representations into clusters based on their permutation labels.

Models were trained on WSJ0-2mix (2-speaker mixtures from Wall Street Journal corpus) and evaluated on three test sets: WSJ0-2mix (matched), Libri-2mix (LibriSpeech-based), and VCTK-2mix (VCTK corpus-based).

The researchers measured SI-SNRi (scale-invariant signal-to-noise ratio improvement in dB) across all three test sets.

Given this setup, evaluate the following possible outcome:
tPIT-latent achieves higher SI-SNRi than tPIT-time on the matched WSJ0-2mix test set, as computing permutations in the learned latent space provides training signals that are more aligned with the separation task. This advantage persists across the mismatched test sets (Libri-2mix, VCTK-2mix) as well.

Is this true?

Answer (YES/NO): YES